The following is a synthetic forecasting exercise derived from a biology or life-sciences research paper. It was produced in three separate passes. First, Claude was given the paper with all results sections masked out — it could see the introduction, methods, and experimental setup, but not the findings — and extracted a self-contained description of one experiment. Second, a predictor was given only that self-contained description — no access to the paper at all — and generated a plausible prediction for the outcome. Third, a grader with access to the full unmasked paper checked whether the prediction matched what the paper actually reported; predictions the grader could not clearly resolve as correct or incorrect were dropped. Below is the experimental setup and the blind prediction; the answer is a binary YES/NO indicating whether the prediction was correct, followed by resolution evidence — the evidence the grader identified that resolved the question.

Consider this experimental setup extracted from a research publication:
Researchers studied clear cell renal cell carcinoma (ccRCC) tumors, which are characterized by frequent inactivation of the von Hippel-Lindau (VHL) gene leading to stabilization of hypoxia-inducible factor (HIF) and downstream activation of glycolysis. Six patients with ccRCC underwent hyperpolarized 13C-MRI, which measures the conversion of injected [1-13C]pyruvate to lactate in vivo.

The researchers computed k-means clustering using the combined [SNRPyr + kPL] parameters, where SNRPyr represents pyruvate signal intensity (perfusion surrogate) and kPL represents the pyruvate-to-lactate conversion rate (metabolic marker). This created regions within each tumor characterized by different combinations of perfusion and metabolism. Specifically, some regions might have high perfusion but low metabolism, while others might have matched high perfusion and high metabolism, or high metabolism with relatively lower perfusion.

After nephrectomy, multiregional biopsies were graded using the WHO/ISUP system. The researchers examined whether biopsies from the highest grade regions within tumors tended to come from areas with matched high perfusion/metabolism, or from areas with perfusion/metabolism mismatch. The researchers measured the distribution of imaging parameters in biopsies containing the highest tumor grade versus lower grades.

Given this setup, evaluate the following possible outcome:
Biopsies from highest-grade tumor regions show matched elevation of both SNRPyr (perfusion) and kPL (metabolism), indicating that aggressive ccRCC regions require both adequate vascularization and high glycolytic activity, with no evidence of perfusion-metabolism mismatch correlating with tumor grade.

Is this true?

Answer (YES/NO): NO